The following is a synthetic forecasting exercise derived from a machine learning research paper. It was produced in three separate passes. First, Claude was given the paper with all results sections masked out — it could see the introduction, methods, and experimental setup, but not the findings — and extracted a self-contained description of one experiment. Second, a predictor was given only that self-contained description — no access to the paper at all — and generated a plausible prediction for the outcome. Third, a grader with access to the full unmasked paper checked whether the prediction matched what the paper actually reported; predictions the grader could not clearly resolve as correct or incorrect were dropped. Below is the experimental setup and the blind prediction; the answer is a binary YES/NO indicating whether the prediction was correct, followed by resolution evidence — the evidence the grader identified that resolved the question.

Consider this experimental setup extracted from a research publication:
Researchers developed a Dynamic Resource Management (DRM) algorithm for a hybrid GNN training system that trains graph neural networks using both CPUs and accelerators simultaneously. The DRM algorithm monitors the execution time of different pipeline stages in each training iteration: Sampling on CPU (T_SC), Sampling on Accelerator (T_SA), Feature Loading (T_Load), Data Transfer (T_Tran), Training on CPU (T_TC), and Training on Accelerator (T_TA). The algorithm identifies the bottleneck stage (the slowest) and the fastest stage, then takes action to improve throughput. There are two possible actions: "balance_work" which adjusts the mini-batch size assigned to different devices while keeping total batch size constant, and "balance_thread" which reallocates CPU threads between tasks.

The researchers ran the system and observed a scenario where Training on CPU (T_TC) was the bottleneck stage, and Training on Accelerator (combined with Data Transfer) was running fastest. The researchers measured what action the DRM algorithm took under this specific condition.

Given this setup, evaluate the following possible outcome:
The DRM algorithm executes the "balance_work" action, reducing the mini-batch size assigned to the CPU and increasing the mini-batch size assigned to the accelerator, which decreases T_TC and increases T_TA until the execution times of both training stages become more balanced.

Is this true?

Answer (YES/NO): YES